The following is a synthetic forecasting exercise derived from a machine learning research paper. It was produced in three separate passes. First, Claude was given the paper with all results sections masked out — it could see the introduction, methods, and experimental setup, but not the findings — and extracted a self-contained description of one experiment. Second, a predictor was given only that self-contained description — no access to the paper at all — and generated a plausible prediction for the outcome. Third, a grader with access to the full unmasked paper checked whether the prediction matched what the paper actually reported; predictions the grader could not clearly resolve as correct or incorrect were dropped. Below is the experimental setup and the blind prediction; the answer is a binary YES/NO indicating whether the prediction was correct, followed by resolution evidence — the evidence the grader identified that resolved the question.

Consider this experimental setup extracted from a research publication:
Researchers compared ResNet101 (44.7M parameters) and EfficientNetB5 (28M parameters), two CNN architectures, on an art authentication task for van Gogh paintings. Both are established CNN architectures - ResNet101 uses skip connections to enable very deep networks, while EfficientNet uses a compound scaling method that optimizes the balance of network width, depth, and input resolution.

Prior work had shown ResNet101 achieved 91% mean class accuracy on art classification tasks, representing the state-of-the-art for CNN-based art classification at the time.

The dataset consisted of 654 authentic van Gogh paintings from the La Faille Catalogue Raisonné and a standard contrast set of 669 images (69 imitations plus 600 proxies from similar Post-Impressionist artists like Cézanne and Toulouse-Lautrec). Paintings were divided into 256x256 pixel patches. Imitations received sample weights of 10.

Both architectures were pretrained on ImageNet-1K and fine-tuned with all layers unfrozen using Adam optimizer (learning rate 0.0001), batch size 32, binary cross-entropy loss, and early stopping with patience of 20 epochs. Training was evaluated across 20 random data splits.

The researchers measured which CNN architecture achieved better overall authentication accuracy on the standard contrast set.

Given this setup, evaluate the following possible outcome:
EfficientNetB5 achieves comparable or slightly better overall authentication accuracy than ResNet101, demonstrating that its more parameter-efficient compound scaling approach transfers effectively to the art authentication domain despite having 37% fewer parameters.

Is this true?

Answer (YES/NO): NO